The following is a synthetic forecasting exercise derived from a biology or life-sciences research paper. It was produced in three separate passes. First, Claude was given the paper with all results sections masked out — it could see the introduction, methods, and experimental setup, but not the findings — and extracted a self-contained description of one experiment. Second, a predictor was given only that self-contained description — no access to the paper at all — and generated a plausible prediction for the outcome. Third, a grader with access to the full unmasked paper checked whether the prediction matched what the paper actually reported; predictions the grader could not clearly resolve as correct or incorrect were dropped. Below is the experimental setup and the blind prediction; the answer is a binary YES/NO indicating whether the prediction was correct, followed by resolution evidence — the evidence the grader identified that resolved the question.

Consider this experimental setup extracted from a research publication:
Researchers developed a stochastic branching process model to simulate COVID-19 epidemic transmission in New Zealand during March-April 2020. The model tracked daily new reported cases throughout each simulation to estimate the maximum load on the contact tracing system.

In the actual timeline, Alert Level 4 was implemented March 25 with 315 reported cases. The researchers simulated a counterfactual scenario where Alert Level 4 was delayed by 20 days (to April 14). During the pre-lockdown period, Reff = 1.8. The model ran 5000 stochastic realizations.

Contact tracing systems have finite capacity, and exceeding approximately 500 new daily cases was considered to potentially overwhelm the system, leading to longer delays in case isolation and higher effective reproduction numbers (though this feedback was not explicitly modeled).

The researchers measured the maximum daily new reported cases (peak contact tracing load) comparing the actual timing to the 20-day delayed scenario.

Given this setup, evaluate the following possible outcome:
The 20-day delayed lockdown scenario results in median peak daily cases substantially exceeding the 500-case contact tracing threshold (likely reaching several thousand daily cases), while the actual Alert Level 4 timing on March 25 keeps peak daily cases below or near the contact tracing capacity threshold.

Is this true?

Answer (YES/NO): NO